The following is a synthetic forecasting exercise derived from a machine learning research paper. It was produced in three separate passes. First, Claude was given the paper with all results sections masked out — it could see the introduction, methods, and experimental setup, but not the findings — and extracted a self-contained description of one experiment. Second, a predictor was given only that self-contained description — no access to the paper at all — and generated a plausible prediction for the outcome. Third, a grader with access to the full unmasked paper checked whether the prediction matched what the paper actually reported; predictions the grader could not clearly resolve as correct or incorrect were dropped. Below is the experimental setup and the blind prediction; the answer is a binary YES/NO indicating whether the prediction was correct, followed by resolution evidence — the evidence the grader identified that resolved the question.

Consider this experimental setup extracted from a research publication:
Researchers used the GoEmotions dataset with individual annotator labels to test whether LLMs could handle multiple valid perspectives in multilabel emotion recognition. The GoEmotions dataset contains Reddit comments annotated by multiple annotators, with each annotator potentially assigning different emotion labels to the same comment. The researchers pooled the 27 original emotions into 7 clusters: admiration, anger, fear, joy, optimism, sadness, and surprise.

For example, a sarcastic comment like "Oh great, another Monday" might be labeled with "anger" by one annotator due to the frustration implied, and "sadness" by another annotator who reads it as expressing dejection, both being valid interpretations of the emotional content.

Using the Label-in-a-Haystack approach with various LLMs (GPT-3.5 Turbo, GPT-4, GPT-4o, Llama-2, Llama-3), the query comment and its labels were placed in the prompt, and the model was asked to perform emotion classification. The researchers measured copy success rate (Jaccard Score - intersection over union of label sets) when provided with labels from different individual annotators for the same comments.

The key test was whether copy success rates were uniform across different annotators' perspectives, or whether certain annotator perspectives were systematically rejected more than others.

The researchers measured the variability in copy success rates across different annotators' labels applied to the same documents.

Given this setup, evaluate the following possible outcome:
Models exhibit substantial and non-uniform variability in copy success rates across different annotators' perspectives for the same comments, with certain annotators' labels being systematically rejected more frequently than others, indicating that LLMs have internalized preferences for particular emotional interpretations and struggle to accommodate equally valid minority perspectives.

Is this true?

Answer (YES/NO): NO